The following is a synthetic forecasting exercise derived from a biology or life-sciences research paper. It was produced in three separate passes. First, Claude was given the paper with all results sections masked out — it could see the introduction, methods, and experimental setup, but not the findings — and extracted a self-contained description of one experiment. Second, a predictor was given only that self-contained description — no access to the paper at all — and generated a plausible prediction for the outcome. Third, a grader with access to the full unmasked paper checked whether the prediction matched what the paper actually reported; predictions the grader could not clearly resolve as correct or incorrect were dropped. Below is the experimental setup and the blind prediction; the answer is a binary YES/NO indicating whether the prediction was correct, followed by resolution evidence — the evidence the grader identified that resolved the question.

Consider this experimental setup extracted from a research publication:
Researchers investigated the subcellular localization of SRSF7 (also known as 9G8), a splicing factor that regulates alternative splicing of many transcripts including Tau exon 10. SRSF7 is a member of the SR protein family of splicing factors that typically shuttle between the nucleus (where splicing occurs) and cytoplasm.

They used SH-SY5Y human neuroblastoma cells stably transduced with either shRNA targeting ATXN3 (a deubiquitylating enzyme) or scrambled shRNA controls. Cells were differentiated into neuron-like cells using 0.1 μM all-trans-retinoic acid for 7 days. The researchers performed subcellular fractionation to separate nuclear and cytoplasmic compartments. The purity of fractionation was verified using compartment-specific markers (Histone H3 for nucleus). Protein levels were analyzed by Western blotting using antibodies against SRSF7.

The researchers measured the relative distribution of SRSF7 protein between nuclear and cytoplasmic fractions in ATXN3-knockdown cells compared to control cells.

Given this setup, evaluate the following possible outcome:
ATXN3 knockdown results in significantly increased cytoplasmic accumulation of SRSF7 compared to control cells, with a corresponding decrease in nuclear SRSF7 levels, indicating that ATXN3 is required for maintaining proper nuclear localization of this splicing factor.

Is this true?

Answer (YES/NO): NO